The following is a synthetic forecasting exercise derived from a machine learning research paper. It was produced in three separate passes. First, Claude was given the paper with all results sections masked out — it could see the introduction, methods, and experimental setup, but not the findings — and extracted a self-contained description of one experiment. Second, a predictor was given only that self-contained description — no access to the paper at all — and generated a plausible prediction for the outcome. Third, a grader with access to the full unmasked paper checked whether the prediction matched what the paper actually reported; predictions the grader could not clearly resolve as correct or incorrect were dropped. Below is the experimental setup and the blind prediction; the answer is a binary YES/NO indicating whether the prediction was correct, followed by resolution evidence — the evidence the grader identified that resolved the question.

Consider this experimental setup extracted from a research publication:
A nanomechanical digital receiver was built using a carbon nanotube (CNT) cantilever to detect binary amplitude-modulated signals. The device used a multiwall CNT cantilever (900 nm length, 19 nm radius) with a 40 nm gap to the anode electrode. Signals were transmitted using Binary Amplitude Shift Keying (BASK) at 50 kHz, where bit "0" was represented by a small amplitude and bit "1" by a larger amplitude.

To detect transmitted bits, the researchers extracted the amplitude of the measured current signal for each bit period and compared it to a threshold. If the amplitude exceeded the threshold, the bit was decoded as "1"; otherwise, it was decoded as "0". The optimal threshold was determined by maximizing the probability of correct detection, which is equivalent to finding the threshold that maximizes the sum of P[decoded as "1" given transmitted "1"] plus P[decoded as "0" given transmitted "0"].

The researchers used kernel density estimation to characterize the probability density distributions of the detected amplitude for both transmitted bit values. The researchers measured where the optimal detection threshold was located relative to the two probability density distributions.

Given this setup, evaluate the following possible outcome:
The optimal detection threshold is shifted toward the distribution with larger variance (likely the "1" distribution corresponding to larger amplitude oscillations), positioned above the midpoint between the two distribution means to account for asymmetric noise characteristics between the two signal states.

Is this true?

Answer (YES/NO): NO